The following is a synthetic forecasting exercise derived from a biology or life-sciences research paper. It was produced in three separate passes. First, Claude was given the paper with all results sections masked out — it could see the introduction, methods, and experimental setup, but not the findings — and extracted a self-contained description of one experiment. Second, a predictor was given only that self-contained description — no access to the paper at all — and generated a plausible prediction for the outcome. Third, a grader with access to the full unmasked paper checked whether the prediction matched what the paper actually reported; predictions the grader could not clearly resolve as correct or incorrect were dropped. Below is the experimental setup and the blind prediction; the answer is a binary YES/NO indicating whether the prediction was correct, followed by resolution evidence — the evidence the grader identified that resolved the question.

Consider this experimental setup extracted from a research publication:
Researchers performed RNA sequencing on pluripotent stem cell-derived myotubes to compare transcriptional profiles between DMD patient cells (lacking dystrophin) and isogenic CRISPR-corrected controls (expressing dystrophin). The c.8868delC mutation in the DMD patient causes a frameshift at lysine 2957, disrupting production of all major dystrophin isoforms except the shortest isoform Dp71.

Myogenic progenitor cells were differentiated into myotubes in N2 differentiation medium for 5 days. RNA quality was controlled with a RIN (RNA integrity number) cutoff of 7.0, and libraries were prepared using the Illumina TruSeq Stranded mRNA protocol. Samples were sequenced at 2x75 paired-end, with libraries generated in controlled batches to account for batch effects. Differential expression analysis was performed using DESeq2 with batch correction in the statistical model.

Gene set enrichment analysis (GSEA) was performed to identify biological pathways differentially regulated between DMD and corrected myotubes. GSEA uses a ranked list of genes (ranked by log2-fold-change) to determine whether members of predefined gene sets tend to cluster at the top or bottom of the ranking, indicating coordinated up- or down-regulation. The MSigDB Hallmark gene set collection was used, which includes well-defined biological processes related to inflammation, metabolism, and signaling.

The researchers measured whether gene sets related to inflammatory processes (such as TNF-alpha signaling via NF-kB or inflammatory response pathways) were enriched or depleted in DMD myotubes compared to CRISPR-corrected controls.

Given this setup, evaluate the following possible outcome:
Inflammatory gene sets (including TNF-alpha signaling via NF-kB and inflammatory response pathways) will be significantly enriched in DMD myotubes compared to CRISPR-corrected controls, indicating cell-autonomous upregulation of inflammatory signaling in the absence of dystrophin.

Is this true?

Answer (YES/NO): YES